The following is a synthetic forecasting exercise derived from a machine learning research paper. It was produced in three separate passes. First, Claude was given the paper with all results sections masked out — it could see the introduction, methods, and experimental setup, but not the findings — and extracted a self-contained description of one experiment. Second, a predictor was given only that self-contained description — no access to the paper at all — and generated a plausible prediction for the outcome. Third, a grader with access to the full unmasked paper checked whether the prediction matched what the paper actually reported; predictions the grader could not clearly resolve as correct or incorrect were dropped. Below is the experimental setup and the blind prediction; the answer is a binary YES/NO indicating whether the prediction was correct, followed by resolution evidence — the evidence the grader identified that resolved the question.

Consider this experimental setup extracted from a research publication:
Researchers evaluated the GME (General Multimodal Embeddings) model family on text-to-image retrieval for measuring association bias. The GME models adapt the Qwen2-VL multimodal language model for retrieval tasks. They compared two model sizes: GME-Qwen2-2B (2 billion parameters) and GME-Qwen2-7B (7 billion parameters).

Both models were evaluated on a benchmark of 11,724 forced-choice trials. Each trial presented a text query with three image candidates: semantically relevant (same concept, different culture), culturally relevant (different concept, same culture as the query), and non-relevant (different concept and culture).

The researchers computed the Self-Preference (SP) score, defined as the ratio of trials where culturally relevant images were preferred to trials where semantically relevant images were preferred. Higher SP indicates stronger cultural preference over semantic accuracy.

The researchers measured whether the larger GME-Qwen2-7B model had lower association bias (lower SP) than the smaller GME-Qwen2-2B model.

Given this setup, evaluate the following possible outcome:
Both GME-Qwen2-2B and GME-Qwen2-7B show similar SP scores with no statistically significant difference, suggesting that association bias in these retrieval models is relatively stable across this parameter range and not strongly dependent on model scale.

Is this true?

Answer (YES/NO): NO